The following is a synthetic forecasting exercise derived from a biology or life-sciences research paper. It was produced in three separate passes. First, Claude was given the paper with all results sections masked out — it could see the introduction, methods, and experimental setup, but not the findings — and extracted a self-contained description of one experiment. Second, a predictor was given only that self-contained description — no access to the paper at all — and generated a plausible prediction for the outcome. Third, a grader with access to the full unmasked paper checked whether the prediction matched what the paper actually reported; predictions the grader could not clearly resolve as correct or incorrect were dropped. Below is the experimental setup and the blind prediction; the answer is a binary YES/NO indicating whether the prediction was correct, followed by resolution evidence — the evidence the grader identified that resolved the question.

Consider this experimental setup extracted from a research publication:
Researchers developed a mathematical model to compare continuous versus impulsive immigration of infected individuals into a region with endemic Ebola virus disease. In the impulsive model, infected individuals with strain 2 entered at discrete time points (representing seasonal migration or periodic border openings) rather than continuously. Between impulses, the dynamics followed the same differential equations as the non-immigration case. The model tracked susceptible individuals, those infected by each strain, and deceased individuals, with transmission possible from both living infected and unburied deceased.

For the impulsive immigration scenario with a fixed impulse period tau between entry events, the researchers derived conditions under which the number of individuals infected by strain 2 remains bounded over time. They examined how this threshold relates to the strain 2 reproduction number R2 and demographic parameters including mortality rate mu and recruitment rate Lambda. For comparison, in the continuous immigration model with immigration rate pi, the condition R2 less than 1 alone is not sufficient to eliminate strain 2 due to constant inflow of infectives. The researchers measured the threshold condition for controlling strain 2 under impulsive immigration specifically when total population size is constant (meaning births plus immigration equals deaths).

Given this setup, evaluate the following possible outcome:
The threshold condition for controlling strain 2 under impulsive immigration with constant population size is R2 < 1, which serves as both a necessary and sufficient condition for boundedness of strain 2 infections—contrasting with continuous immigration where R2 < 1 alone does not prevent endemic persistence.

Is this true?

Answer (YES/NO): YES